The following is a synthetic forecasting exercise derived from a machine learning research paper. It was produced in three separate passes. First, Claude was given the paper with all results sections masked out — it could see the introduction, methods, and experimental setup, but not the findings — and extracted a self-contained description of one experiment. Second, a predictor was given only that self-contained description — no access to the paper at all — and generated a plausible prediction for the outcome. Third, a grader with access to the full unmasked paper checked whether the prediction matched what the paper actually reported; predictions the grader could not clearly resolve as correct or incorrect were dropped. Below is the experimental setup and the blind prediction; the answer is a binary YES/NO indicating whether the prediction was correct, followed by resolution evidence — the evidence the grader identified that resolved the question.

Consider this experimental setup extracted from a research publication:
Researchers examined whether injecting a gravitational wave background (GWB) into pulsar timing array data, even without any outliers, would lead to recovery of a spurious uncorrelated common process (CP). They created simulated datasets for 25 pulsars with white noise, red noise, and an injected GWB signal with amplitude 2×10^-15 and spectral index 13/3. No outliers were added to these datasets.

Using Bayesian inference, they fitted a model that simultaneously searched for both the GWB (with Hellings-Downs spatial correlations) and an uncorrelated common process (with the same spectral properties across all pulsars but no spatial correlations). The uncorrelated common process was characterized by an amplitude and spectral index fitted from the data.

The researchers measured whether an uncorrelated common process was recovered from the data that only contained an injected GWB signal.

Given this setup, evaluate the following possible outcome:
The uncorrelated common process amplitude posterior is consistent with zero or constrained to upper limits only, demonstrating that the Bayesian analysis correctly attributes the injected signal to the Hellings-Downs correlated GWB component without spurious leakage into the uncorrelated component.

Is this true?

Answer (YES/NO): NO